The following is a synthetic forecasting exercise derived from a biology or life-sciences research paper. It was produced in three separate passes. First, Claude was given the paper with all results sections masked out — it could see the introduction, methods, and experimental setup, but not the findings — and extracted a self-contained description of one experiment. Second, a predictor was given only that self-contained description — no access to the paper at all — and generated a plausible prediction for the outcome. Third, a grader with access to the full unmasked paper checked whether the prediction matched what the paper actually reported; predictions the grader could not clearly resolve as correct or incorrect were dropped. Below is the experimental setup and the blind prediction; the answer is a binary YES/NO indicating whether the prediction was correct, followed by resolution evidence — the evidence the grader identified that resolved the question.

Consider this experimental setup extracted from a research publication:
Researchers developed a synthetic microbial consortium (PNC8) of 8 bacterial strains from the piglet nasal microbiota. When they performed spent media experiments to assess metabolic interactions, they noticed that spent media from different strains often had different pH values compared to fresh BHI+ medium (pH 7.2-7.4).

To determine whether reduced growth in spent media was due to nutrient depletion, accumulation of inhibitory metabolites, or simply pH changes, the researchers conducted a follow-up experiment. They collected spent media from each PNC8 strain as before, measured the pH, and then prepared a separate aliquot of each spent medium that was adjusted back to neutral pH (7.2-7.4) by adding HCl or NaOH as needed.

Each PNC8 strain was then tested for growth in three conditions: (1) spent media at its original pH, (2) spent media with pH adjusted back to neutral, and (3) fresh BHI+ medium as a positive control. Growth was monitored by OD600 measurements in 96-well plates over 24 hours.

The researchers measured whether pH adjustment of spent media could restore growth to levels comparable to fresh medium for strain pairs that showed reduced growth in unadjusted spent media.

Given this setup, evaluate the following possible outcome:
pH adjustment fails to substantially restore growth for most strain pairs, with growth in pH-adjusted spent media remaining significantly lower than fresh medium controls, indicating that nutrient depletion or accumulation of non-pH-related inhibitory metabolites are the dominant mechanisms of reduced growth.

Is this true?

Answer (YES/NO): YES